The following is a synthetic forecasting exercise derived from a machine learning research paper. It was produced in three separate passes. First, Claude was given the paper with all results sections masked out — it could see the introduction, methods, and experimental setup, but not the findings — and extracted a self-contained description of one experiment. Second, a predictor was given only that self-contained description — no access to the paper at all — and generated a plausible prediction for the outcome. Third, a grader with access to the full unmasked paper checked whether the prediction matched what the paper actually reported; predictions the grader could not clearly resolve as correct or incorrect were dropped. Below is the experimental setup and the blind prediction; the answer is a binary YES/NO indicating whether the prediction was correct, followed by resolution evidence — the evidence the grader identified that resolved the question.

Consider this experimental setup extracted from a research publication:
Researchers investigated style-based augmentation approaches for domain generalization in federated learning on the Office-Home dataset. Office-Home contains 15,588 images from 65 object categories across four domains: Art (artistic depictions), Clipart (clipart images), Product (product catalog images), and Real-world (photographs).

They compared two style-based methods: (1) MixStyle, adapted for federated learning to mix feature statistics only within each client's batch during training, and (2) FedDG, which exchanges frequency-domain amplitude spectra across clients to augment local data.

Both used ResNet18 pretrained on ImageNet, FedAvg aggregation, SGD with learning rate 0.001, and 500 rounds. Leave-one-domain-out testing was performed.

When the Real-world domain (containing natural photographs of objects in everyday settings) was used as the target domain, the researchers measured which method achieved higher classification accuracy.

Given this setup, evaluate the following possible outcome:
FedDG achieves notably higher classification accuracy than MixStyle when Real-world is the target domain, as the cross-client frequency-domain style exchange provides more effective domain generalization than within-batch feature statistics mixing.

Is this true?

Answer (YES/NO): YES